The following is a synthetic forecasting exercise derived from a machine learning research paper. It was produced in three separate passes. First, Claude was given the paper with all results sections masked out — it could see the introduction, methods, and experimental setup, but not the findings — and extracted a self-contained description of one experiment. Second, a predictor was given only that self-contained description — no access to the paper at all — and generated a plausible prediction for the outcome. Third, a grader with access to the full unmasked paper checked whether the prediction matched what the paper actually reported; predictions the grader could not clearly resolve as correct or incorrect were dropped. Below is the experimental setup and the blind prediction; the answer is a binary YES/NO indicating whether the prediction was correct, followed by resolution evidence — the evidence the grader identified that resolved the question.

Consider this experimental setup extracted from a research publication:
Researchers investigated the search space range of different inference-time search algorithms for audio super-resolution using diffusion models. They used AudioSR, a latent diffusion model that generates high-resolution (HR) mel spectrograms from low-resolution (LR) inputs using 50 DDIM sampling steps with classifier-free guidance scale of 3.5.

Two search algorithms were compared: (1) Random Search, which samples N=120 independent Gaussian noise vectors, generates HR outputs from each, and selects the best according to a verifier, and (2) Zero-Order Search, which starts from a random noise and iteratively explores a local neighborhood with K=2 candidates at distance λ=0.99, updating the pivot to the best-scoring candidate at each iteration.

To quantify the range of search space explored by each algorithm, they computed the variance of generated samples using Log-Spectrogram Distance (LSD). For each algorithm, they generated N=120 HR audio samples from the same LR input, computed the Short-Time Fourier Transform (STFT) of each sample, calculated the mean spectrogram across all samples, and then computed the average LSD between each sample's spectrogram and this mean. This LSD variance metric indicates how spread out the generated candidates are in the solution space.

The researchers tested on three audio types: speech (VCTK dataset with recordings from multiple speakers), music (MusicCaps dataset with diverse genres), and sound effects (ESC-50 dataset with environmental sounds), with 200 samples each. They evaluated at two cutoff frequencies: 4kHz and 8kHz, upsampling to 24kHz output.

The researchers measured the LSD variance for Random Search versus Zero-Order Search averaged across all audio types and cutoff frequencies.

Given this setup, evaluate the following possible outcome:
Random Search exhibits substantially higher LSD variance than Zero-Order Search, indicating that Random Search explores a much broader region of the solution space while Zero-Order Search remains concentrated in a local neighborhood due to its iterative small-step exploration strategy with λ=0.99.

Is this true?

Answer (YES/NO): YES